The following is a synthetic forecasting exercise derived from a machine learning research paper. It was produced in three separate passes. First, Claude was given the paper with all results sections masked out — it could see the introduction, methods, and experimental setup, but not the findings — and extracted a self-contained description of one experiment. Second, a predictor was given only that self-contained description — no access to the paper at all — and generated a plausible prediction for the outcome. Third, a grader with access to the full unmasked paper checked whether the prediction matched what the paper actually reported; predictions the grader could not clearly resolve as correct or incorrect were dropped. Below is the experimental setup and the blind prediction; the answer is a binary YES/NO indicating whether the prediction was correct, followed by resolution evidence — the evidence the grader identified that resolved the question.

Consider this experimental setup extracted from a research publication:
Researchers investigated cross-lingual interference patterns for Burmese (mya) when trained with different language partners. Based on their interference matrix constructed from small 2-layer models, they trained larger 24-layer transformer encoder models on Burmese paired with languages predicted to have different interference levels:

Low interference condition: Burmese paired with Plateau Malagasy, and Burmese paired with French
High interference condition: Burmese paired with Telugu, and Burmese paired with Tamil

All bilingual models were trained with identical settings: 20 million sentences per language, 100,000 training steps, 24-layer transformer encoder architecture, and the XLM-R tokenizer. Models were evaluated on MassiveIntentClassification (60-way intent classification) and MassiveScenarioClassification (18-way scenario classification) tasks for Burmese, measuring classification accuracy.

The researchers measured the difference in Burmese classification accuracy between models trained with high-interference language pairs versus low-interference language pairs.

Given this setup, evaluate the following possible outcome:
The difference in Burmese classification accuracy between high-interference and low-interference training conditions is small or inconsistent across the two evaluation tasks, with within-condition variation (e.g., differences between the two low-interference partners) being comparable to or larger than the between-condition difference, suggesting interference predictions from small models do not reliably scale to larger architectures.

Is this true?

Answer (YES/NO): NO